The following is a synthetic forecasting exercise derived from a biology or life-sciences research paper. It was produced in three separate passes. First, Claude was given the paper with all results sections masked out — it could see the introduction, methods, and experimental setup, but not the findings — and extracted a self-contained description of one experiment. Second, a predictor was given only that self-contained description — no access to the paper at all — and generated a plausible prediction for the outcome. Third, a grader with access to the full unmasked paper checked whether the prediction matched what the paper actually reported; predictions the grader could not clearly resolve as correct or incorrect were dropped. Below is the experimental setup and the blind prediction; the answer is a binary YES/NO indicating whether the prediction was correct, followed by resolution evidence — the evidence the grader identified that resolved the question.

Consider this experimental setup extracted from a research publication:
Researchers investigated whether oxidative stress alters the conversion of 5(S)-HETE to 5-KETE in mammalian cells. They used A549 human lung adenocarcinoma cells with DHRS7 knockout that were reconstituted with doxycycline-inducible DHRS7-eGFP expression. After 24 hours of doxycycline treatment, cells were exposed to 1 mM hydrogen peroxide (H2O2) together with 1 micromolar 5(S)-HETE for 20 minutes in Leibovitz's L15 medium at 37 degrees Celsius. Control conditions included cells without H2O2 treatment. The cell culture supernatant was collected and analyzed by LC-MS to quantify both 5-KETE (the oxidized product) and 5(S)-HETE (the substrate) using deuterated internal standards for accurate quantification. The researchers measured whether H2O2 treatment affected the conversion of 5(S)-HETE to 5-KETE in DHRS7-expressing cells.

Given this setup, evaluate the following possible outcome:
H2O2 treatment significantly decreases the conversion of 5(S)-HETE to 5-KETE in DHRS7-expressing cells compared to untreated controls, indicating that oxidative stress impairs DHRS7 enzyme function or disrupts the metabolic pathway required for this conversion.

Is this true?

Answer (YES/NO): NO